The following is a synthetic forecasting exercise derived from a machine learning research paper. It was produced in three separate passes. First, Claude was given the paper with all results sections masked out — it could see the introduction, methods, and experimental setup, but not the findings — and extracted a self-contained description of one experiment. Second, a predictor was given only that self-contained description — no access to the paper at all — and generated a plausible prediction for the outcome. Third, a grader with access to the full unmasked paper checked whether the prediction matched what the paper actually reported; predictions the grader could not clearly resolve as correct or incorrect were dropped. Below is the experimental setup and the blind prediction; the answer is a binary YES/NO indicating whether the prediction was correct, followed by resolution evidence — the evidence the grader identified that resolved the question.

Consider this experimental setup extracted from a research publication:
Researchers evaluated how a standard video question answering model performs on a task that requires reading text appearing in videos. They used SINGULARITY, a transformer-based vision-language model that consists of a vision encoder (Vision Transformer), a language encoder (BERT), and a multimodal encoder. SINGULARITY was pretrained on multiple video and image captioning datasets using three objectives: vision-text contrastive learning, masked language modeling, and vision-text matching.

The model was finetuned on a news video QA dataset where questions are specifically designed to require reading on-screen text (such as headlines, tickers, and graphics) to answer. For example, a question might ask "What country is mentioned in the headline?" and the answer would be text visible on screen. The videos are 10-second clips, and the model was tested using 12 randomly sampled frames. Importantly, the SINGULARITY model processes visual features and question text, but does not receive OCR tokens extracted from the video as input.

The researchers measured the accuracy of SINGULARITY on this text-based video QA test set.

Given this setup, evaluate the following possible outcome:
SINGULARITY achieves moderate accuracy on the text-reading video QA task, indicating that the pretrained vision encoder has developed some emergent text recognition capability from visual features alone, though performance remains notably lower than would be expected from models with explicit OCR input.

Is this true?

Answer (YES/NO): NO